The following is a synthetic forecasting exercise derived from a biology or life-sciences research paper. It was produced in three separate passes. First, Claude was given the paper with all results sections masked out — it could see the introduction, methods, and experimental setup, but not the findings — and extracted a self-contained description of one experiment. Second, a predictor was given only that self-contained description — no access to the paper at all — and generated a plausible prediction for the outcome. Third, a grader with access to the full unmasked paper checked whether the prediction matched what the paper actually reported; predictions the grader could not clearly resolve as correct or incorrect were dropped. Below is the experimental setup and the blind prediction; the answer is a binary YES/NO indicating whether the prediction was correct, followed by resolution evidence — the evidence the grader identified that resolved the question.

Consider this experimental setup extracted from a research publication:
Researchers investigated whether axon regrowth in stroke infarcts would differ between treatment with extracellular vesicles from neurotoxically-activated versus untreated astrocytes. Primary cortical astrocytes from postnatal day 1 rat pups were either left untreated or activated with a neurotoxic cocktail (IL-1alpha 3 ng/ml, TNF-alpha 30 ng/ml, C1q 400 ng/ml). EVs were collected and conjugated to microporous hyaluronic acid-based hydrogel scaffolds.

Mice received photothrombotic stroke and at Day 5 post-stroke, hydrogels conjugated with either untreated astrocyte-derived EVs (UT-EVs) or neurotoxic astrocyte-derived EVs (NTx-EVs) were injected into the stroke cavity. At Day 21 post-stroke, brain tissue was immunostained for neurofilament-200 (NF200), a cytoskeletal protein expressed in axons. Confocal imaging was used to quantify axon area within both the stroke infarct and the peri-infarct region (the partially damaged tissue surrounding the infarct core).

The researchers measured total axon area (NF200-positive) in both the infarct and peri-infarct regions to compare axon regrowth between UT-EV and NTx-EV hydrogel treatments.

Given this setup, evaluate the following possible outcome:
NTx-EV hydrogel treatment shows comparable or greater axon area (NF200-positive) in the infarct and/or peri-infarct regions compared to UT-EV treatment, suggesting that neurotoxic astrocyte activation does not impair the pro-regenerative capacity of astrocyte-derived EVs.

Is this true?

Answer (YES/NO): YES